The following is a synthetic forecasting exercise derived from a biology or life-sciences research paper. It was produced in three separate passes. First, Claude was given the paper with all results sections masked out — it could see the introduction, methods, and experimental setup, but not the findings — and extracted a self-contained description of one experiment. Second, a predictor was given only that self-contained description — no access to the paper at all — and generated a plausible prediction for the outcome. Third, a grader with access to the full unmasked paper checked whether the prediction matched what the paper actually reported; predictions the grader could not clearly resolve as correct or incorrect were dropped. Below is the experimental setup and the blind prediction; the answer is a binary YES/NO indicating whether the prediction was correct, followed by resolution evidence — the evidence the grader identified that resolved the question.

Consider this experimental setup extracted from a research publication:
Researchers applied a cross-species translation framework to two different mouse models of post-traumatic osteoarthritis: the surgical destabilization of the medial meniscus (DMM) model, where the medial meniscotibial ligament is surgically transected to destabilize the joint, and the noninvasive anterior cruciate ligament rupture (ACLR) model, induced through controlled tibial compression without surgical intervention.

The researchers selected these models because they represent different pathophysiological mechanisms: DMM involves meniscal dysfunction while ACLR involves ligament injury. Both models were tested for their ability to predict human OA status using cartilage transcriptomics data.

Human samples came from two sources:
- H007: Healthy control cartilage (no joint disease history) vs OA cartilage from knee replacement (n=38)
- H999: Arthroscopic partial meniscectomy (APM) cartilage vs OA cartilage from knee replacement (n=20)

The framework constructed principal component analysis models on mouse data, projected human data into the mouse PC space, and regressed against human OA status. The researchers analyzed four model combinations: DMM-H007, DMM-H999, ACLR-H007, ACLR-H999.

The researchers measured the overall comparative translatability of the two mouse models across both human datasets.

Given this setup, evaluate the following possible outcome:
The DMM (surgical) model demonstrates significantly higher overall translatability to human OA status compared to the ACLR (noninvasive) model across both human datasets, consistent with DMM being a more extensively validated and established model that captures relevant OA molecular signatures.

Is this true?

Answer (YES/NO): NO